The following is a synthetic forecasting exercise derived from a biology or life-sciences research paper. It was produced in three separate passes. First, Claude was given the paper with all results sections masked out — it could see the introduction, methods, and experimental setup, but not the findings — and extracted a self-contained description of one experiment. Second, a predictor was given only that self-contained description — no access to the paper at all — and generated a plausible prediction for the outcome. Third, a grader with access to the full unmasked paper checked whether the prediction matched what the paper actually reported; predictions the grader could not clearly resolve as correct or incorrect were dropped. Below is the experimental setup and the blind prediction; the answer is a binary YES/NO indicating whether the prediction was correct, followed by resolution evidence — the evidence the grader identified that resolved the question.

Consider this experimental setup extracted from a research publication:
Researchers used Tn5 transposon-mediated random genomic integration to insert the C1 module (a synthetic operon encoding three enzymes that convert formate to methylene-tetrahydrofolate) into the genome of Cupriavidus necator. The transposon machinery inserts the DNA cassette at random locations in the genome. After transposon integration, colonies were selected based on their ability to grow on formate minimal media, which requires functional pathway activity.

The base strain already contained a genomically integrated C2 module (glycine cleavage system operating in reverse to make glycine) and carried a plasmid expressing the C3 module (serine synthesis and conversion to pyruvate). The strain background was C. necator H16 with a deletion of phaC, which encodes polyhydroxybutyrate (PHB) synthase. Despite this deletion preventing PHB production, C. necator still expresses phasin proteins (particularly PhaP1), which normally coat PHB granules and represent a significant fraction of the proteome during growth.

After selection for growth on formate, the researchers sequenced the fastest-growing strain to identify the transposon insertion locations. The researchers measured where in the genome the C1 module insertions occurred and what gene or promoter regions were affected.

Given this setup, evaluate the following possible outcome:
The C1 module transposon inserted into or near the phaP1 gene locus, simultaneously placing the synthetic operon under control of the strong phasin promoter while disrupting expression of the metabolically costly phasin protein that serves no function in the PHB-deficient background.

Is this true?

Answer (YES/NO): YES